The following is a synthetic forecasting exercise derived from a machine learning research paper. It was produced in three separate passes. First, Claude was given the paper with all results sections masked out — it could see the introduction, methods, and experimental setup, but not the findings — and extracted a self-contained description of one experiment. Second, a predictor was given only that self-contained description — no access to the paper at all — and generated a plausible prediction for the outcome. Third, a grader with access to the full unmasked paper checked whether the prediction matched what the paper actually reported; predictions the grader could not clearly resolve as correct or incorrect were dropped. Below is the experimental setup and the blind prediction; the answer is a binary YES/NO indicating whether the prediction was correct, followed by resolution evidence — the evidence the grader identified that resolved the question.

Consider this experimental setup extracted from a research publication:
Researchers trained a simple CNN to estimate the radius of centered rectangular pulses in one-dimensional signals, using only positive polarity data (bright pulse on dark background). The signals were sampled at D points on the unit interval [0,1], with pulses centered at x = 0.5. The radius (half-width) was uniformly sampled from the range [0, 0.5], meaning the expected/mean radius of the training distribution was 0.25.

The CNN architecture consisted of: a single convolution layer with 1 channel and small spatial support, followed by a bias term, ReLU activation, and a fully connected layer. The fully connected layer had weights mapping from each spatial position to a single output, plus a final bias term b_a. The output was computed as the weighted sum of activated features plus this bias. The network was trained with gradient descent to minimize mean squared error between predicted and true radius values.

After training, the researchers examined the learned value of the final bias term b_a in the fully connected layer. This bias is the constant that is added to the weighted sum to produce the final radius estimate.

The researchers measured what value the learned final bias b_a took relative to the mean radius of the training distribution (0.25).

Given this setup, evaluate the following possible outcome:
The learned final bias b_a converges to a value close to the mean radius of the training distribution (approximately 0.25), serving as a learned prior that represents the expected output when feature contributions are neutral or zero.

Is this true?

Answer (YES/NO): YES